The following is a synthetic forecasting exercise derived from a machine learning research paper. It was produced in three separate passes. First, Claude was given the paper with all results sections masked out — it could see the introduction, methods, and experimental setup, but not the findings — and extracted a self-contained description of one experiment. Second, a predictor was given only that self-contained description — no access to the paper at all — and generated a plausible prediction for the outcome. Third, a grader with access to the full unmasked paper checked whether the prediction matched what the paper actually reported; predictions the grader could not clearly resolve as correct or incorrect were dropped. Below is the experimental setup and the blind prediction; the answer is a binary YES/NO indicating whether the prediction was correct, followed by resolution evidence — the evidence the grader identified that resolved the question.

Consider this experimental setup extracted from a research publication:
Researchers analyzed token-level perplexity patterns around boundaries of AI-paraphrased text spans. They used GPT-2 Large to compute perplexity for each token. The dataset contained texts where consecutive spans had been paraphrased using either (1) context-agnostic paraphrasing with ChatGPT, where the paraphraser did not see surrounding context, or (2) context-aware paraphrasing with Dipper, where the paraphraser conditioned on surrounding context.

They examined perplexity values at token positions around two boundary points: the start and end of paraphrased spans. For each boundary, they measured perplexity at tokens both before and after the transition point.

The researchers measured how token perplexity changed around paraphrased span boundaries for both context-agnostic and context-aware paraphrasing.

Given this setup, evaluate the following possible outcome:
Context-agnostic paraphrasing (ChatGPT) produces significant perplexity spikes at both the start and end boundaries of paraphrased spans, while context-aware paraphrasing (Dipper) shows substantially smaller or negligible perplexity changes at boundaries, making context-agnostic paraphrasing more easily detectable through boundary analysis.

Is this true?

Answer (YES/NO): NO